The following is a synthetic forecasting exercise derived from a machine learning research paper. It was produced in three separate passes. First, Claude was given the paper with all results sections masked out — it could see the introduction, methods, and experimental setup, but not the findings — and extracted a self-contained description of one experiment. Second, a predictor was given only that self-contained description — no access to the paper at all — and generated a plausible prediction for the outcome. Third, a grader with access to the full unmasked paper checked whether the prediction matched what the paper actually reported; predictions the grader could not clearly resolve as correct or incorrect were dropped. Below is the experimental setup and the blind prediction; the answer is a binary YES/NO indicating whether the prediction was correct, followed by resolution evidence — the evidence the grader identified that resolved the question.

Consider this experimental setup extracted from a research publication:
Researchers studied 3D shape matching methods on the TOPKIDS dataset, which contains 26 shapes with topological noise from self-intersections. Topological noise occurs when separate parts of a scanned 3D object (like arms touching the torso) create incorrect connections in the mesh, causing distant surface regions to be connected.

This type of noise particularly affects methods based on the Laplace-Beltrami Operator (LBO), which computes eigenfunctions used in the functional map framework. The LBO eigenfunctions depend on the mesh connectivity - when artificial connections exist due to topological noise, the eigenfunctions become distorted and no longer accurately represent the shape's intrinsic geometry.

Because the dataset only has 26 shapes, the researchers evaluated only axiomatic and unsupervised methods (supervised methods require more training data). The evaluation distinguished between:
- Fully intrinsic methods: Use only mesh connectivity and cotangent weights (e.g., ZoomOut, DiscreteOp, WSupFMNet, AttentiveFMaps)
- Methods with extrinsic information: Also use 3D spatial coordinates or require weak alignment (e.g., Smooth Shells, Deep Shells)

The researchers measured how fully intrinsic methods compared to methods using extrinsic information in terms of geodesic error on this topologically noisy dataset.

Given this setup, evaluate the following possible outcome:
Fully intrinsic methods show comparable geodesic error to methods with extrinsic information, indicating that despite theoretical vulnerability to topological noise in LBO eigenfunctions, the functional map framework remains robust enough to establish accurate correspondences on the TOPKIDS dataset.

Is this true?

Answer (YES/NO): NO